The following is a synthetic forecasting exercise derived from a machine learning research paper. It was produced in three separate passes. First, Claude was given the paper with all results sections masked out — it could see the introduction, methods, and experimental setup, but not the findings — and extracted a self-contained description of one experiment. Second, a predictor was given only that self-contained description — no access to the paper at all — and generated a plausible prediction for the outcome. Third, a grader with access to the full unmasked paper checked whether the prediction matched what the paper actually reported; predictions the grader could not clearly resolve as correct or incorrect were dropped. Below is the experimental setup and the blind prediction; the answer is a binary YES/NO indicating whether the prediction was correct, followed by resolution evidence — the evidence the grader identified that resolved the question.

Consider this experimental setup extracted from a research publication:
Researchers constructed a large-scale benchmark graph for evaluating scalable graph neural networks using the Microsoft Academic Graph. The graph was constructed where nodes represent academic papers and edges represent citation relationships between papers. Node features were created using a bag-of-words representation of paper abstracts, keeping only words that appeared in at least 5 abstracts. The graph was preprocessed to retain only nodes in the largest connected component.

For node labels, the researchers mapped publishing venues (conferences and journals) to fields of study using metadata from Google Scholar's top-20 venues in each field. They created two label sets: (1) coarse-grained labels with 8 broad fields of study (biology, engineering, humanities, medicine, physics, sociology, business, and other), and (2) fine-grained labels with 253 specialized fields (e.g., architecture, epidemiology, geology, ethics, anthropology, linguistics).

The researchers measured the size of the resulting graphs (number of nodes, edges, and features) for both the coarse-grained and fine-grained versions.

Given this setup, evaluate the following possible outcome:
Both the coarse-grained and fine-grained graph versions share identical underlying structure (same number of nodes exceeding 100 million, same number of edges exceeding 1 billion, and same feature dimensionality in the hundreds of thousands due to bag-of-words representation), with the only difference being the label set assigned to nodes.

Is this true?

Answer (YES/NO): NO